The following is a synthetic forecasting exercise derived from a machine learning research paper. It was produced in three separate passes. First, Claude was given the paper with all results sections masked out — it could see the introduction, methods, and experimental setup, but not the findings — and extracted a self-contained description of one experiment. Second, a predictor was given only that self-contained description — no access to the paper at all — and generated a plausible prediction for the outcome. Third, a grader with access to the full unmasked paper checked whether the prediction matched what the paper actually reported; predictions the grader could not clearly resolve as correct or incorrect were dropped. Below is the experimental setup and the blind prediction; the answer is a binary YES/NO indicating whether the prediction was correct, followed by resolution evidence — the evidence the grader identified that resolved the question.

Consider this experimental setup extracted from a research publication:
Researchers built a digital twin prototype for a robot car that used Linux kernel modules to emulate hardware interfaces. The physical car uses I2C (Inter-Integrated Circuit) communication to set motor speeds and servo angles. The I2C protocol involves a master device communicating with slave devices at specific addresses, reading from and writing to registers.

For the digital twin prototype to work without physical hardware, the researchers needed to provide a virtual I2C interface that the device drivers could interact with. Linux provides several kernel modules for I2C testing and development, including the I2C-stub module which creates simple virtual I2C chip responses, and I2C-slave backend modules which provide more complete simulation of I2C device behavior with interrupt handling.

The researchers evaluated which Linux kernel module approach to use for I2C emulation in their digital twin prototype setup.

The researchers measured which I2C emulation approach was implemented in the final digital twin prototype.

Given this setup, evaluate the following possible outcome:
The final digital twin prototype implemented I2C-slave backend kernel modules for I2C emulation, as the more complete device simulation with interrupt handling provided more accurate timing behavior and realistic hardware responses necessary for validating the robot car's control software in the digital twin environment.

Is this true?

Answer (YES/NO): NO